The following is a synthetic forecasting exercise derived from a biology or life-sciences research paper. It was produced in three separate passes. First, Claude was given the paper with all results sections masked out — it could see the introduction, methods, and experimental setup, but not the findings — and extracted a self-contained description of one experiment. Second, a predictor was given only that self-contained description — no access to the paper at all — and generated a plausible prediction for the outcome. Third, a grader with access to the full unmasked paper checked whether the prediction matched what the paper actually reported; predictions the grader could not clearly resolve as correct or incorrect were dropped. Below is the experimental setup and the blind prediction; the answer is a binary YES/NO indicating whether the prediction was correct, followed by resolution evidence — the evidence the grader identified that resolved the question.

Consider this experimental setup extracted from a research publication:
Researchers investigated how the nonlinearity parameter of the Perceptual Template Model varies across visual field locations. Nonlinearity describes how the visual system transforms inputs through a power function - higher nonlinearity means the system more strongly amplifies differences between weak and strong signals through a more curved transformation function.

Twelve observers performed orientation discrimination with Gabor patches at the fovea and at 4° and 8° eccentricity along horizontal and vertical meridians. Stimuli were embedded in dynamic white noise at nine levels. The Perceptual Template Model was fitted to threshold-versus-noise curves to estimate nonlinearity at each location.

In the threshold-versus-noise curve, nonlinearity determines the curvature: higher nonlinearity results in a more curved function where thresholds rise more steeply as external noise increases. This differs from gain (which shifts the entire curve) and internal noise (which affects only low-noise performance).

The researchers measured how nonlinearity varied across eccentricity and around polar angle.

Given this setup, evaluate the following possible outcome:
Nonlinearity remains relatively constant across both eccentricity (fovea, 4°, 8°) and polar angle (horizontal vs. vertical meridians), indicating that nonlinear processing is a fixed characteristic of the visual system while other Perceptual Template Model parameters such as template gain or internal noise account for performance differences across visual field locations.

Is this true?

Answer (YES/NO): NO